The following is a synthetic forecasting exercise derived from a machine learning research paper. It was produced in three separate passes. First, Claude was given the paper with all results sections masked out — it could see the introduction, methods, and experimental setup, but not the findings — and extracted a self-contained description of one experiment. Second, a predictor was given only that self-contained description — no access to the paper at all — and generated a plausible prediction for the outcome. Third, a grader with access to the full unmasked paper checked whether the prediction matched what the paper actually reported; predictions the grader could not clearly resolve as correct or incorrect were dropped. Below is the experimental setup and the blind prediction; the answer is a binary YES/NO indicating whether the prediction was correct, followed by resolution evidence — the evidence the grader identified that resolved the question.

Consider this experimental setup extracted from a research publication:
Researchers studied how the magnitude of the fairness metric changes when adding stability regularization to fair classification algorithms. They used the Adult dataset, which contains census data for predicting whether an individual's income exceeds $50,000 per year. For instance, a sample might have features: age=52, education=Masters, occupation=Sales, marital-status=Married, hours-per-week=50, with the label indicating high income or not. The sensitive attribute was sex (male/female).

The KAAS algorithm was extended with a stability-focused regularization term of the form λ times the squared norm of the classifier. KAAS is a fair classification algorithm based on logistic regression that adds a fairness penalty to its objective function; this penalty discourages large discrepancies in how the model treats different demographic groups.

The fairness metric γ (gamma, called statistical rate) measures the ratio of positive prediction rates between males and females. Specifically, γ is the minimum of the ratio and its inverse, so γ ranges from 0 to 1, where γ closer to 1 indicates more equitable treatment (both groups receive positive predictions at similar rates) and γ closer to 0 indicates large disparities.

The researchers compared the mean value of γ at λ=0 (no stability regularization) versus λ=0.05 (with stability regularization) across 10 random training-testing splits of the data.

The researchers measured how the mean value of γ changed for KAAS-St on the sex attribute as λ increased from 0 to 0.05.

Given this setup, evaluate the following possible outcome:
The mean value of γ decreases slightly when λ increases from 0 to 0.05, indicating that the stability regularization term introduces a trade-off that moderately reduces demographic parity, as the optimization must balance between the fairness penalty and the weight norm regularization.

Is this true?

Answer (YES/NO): NO